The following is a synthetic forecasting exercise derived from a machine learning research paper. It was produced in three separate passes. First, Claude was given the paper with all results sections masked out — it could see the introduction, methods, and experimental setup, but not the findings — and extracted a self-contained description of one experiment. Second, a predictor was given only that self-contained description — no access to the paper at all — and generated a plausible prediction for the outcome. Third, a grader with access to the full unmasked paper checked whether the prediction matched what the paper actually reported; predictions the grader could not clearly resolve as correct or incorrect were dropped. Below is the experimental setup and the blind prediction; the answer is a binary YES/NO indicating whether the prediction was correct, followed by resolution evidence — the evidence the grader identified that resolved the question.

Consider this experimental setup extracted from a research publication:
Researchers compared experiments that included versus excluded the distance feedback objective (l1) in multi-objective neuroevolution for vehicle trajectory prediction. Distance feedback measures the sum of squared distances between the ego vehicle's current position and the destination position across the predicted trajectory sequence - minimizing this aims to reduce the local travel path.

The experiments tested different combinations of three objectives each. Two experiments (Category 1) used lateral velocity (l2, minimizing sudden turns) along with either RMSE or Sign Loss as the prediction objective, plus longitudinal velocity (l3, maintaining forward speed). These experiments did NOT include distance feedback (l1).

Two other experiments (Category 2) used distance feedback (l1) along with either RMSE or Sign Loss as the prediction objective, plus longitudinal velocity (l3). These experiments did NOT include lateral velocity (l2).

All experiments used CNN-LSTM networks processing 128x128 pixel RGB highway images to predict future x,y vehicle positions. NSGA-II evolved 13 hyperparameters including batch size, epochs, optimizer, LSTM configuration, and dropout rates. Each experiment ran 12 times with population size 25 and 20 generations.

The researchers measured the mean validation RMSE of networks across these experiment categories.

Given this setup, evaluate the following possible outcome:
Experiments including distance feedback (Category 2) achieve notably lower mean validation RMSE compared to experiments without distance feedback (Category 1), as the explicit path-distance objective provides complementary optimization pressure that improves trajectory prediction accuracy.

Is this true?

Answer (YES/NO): NO